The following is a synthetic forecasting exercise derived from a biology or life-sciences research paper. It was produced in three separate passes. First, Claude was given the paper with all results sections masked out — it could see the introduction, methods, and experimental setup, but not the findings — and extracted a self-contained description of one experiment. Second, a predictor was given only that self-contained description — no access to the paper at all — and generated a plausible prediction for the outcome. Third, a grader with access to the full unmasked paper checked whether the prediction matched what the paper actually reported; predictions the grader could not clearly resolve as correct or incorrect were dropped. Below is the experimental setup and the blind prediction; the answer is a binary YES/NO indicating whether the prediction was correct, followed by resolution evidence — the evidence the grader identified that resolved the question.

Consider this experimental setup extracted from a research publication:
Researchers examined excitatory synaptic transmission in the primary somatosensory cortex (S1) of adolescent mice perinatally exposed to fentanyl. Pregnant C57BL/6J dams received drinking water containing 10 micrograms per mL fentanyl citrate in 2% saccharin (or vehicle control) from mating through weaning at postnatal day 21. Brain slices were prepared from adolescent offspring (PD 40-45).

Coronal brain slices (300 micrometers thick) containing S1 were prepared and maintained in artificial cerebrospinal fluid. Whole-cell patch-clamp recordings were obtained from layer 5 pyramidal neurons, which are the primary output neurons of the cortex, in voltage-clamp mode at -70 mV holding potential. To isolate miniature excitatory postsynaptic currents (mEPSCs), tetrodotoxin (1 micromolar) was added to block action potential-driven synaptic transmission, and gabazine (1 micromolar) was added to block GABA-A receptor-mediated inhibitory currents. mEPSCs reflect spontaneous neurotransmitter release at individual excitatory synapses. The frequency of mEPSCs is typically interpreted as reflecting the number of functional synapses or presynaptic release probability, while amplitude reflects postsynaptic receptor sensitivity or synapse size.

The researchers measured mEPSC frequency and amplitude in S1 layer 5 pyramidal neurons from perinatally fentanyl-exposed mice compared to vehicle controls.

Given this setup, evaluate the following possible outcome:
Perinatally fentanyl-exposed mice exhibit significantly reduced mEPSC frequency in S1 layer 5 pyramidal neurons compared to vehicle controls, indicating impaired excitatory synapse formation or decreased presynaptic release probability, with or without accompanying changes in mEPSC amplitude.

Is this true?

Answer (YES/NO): YES